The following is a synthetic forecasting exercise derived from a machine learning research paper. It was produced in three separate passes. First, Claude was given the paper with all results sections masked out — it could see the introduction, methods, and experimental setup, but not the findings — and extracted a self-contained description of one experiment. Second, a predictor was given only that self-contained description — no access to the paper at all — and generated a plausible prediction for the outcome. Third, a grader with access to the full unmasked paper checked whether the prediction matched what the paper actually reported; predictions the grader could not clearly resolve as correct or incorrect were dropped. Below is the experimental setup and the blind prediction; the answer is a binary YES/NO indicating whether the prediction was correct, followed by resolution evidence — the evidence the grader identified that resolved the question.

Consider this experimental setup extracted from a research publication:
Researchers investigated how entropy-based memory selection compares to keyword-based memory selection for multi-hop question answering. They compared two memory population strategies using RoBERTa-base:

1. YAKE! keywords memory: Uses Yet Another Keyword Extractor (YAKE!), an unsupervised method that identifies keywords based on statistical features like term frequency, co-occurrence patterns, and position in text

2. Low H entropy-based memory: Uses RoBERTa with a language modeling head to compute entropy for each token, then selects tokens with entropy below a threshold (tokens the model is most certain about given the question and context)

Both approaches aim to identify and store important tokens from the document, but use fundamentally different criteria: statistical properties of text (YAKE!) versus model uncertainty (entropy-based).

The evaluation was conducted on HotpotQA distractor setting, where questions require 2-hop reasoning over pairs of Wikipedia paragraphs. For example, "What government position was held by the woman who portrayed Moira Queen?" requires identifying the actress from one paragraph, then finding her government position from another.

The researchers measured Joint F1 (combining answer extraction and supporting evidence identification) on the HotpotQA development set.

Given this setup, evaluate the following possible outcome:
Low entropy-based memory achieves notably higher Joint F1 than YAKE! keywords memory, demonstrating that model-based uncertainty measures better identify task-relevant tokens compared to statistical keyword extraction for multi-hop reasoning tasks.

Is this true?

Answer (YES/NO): YES